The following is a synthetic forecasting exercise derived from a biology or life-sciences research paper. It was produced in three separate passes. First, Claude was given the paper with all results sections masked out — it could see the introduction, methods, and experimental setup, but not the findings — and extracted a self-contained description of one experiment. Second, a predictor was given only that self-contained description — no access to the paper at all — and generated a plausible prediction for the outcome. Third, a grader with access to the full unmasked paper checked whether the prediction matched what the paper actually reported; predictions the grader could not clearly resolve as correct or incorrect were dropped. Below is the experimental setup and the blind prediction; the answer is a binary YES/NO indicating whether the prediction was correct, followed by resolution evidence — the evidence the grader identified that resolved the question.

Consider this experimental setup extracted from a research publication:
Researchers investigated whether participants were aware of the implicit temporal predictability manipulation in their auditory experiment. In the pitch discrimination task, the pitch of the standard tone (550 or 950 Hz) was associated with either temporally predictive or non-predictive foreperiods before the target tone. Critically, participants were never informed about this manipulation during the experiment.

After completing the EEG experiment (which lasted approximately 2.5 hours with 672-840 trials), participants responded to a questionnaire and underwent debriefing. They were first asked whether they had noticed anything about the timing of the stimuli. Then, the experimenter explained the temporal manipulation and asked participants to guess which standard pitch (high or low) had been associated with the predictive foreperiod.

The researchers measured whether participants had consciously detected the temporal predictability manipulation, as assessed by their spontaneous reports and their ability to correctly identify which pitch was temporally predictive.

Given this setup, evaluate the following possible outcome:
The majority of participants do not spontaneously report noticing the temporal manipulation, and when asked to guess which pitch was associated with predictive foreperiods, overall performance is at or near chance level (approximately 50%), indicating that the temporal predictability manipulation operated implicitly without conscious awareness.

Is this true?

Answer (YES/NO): YES